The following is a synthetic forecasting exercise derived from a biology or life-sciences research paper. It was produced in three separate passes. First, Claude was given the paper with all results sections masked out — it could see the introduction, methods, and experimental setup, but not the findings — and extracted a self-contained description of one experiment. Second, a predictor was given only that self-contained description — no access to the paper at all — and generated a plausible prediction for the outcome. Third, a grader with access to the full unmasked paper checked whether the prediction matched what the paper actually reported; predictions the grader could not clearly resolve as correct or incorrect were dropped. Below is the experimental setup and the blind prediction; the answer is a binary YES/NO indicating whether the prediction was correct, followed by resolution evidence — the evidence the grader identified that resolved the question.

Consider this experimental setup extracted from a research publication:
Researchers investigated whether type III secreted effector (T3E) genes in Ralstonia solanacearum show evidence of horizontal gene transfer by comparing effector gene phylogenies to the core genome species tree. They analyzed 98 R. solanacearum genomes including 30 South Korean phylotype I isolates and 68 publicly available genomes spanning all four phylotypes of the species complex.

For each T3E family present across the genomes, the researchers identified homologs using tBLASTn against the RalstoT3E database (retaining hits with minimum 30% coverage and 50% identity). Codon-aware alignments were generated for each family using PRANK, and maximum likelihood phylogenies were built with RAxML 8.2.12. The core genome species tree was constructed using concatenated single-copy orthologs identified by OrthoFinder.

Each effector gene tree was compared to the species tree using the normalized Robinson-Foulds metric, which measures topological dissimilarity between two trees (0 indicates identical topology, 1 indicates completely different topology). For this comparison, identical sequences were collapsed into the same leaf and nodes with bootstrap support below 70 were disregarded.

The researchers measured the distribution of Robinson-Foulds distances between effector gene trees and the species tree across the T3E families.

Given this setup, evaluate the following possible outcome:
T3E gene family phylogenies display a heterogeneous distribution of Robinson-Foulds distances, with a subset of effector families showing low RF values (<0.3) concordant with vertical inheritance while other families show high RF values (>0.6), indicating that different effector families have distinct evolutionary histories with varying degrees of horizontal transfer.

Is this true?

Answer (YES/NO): YES